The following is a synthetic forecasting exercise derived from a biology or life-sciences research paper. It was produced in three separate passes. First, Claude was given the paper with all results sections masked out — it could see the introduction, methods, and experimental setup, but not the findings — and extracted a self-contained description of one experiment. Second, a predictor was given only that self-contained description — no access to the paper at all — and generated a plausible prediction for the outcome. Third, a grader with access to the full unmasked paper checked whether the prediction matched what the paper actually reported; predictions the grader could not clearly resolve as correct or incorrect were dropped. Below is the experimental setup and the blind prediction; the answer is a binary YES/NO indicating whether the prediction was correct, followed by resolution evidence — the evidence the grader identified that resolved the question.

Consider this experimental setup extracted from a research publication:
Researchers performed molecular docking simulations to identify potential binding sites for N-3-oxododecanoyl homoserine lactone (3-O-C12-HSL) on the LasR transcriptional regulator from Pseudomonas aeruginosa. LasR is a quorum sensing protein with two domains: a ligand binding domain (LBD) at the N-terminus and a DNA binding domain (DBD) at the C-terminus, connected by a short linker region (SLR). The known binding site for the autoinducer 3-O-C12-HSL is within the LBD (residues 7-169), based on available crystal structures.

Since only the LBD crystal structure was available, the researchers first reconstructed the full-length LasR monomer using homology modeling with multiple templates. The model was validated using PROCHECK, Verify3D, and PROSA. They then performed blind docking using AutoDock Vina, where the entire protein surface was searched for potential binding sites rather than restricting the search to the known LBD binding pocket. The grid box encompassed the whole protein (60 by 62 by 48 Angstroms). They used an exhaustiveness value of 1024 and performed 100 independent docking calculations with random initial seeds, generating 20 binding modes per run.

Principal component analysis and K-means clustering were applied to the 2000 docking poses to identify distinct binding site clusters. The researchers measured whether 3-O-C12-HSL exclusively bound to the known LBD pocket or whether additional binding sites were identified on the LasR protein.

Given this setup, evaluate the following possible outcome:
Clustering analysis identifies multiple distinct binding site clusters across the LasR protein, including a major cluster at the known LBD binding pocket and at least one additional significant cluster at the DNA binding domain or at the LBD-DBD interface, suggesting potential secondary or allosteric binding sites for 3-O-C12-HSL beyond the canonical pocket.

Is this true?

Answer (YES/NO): YES